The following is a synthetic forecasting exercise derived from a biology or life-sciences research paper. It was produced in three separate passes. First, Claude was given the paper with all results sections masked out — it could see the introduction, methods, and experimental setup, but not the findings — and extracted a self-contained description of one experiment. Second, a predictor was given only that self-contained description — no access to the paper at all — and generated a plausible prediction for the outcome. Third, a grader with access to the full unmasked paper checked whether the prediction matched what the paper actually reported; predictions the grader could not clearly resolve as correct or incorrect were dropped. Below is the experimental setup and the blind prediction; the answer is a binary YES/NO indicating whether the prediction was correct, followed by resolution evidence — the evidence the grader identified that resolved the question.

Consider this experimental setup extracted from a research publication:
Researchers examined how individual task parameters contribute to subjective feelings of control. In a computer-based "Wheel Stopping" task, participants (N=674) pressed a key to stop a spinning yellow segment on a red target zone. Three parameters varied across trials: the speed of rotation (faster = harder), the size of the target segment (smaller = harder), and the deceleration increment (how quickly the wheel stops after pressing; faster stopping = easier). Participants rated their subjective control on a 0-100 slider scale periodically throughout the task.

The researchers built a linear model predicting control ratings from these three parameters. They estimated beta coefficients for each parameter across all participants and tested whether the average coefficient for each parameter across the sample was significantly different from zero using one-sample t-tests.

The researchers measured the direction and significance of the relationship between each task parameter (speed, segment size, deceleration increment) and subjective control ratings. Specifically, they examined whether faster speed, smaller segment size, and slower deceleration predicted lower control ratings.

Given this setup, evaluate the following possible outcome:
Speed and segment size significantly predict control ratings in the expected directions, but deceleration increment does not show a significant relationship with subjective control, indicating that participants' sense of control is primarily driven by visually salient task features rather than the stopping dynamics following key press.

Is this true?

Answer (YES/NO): NO